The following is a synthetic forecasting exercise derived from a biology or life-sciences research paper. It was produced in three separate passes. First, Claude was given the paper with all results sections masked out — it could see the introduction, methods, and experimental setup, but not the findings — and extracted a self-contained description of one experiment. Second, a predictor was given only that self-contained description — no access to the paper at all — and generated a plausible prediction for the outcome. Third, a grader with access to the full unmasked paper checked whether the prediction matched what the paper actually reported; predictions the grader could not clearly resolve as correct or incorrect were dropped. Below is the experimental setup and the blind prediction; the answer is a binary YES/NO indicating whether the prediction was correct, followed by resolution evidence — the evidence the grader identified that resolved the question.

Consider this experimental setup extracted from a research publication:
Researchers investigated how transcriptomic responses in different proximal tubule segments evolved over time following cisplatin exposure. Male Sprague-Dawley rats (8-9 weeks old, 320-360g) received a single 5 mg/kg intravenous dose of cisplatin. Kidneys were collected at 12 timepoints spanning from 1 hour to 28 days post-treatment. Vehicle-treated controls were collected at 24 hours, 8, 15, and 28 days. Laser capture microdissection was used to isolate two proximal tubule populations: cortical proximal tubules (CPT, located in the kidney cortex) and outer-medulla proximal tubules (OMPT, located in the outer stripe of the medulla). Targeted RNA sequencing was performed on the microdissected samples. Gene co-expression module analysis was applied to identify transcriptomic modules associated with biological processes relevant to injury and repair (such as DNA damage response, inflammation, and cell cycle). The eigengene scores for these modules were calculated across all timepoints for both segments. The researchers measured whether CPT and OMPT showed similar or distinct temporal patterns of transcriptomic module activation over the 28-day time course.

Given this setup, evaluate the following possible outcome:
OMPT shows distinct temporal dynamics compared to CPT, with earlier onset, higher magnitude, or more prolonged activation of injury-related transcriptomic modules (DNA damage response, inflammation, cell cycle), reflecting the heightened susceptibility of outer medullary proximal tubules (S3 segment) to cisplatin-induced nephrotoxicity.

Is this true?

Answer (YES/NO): YES